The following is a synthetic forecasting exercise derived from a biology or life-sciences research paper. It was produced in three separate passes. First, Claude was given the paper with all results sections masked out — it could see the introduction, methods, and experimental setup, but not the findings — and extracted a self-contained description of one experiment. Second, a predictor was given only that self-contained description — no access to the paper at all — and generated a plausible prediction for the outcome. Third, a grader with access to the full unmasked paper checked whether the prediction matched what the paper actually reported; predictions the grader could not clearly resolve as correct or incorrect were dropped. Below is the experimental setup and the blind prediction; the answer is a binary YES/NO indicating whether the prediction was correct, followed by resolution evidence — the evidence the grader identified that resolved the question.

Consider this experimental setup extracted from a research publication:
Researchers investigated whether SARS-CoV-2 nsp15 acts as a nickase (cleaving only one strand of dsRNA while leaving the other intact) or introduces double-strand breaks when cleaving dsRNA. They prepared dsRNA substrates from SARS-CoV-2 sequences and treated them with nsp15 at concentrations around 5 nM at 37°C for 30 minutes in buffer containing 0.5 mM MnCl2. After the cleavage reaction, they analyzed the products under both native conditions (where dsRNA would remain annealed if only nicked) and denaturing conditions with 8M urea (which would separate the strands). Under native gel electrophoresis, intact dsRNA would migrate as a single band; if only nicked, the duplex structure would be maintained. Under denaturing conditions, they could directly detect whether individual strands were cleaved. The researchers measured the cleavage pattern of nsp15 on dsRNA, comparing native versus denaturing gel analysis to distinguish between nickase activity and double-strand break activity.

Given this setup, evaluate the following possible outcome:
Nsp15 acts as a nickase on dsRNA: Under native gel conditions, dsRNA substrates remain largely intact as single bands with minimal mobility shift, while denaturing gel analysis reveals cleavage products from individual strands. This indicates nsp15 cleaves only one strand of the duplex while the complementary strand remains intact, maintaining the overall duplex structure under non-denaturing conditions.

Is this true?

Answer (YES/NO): NO